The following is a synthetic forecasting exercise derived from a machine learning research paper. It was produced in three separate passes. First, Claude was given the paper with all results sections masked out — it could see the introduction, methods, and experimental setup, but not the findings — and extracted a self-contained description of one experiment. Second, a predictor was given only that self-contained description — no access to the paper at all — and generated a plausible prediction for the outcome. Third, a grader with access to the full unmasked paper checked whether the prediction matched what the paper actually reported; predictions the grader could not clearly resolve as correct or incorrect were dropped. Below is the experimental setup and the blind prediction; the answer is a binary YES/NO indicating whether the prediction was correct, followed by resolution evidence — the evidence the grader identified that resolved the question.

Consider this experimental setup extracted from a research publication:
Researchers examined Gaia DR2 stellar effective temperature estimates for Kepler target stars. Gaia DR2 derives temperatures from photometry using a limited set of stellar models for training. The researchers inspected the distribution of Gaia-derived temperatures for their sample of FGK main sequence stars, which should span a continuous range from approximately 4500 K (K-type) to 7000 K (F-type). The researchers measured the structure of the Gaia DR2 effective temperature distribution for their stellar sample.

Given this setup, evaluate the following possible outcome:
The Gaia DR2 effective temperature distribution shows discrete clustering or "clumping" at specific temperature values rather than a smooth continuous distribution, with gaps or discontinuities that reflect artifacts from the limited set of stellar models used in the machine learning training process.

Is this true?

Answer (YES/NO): YES